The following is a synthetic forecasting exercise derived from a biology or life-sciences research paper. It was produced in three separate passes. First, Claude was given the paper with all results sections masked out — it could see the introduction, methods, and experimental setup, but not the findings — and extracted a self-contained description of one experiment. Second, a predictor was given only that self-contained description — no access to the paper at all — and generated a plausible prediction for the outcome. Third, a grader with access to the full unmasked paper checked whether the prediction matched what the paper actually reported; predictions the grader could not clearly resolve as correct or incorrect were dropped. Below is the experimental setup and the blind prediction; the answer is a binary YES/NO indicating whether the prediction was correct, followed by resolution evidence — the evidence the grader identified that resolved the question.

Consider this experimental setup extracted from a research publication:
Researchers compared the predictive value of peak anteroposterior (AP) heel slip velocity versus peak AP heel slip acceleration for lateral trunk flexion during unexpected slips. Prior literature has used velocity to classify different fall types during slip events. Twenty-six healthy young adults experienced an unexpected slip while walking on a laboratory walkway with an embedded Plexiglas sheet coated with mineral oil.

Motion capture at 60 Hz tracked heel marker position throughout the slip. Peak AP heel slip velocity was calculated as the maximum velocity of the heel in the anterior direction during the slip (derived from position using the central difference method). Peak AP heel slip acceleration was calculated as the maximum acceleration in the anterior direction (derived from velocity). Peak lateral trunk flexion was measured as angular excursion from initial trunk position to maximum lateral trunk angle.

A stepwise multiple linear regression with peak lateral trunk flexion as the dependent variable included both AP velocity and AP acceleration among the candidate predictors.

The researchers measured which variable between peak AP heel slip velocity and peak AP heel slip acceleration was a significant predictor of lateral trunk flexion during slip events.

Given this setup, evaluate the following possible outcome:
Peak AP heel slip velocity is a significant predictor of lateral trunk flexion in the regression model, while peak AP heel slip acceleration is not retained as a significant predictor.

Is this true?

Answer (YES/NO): NO